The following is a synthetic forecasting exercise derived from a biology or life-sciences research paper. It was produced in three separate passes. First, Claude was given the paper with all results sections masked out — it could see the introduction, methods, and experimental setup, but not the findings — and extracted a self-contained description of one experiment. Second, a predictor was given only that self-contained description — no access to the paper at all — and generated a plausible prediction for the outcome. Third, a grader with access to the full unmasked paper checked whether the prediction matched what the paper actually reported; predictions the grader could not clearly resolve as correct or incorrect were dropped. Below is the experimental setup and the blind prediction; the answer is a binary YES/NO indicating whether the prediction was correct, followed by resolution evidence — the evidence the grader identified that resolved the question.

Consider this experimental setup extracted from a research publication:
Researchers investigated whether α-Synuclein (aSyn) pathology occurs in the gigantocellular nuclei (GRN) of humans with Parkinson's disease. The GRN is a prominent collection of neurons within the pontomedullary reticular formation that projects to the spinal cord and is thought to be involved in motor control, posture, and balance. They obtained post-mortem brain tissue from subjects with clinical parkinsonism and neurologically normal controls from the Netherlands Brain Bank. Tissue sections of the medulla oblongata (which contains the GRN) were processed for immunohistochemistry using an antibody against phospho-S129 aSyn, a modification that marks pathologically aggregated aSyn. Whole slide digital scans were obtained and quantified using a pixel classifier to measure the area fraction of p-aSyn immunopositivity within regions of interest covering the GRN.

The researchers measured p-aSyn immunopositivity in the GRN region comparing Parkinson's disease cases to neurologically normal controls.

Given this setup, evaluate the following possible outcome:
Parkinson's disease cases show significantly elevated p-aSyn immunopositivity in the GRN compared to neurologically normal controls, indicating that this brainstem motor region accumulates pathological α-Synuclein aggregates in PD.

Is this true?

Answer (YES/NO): YES